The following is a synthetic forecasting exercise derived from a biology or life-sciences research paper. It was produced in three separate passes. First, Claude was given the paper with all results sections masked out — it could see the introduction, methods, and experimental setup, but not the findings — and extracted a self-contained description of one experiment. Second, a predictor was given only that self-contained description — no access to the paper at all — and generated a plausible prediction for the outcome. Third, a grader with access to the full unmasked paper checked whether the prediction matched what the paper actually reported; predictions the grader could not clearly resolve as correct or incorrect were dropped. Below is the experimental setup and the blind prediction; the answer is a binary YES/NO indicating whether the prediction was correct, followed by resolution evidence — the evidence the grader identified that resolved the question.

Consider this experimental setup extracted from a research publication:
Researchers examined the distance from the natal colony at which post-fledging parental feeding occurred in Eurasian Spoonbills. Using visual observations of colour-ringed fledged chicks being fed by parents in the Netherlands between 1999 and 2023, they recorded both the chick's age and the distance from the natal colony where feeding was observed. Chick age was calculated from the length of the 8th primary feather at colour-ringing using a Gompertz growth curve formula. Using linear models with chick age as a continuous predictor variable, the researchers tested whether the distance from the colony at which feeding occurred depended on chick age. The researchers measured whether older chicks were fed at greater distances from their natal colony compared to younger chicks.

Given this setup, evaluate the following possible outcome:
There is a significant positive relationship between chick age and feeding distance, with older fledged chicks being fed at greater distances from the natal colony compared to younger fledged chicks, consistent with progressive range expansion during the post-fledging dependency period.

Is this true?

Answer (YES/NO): YES